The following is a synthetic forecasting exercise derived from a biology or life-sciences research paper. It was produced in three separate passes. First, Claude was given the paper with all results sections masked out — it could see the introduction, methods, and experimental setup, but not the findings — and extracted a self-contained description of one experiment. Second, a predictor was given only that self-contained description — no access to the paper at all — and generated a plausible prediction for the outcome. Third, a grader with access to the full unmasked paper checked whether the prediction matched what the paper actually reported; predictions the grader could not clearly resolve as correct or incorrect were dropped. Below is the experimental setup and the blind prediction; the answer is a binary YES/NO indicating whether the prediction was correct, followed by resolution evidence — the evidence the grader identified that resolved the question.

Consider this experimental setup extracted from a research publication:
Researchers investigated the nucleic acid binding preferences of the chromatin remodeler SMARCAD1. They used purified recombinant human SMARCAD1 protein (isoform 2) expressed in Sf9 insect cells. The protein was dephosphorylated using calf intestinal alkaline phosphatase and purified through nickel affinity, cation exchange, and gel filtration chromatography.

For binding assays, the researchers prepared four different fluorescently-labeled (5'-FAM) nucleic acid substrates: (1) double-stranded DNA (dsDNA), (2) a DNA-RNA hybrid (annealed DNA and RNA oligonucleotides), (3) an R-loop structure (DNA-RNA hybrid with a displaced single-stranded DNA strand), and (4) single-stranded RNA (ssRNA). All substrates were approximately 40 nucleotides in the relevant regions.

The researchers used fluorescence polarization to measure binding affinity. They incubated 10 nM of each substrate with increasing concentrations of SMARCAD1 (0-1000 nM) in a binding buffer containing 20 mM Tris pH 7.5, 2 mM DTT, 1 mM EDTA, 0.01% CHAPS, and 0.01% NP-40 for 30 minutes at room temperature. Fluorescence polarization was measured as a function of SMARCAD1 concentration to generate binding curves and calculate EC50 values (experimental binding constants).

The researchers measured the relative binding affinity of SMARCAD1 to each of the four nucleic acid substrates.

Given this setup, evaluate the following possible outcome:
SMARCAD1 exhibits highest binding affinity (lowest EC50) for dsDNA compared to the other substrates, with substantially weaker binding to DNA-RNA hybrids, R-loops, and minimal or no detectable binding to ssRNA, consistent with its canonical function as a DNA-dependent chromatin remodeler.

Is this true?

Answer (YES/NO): NO